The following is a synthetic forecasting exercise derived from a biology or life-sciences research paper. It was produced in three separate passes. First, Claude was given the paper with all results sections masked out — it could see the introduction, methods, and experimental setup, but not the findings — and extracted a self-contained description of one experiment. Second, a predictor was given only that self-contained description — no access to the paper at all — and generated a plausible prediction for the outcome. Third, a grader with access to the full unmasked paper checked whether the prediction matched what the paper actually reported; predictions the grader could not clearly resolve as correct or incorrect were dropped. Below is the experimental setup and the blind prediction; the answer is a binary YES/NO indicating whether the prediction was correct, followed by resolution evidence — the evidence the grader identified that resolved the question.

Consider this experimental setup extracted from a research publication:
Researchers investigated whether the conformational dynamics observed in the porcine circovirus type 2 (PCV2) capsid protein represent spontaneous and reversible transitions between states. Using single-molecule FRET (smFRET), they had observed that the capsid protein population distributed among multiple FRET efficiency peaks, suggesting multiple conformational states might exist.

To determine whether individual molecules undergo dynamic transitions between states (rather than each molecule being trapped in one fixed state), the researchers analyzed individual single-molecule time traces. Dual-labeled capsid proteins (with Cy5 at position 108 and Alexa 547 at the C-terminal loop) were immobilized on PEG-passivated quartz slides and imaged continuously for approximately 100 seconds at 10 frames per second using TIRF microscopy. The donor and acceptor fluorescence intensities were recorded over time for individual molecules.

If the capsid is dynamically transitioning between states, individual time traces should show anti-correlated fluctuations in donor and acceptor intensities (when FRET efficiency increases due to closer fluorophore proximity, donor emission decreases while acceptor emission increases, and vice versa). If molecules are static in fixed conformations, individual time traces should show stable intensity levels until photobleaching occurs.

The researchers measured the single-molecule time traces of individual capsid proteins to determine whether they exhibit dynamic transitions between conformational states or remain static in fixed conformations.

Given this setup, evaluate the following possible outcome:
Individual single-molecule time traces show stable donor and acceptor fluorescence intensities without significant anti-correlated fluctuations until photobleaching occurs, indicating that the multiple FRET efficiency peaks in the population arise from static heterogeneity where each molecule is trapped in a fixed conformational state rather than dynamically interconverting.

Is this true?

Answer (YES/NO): NO